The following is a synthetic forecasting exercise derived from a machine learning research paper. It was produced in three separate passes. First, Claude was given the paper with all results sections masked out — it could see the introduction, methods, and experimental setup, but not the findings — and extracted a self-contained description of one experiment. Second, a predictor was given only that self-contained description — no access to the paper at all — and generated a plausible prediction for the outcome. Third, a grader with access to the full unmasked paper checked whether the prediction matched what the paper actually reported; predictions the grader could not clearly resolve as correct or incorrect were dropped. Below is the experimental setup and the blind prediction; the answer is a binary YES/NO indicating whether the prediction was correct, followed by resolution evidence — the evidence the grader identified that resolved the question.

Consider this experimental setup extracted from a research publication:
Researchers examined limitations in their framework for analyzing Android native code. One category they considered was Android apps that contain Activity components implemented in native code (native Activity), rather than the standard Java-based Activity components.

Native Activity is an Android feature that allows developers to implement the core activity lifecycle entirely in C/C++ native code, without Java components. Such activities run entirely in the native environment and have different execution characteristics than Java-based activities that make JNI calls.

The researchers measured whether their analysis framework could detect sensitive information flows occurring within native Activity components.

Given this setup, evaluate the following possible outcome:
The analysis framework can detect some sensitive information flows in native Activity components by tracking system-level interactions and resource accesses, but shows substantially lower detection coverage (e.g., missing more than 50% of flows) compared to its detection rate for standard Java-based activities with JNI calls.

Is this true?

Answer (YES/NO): NO